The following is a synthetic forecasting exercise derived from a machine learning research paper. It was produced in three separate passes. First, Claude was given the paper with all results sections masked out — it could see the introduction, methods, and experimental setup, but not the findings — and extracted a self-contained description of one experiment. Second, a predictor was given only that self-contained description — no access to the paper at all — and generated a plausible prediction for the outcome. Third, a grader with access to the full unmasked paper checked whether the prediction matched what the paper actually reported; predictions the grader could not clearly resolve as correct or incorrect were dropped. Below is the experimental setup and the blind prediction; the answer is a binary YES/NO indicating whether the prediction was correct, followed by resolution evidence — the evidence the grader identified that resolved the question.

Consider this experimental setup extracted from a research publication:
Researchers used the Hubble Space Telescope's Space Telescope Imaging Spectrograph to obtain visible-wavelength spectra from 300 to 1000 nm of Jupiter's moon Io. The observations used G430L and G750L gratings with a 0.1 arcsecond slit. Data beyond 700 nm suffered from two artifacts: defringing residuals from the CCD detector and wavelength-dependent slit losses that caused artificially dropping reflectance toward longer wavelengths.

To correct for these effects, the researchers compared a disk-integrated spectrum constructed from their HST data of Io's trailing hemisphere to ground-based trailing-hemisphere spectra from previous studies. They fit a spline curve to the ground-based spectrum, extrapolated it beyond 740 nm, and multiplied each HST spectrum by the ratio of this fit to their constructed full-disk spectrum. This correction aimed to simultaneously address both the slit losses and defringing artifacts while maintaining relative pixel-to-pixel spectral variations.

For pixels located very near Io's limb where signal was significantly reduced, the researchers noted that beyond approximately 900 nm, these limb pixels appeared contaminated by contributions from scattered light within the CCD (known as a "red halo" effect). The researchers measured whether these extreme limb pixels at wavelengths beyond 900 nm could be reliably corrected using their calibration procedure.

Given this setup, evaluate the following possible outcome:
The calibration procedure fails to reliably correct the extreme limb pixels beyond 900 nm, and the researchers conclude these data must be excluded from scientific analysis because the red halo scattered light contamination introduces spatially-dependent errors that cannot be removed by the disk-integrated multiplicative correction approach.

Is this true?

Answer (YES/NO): NO